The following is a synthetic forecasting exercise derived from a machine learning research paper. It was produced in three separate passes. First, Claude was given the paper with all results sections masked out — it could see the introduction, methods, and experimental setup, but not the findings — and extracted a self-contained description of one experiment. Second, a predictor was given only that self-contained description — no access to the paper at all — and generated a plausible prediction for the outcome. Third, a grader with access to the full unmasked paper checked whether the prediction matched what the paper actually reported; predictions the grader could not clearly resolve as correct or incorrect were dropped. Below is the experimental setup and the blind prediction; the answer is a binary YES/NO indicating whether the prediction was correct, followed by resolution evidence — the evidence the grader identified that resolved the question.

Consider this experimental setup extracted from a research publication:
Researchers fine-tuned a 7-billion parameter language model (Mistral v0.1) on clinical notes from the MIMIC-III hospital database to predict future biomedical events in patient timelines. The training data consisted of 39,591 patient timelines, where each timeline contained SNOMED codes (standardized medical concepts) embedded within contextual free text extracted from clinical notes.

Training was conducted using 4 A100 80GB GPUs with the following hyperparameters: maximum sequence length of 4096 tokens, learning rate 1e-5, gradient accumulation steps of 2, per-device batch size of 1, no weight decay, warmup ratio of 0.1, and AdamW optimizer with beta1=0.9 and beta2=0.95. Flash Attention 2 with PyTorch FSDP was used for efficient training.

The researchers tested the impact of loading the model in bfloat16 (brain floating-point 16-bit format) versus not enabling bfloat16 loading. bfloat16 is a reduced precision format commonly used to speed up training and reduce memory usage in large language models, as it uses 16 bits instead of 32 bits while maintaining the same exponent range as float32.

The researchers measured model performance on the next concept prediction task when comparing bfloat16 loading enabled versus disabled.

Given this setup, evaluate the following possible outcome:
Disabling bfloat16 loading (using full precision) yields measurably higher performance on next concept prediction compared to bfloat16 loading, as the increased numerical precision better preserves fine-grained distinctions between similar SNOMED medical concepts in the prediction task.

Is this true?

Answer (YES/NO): YES